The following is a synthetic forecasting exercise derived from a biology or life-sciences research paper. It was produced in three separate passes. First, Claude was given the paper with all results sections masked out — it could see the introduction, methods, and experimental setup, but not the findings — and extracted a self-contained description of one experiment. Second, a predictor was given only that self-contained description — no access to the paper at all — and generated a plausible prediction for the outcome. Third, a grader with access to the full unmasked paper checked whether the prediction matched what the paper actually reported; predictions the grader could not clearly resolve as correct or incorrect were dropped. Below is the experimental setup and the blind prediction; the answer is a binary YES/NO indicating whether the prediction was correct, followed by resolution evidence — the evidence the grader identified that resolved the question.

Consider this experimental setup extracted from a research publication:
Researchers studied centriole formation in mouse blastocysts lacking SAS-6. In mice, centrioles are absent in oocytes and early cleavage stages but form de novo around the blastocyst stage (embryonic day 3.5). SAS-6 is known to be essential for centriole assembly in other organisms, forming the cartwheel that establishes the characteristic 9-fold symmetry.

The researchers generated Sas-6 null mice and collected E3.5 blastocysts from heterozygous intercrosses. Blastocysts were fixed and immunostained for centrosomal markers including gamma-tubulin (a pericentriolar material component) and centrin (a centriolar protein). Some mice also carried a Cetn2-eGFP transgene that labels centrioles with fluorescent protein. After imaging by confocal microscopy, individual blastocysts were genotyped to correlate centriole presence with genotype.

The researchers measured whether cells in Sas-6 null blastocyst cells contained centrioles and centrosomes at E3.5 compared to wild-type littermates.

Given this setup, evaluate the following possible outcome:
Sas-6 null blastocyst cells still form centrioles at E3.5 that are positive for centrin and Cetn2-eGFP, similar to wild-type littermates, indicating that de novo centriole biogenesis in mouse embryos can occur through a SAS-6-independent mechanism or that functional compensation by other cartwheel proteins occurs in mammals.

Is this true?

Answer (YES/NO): NO